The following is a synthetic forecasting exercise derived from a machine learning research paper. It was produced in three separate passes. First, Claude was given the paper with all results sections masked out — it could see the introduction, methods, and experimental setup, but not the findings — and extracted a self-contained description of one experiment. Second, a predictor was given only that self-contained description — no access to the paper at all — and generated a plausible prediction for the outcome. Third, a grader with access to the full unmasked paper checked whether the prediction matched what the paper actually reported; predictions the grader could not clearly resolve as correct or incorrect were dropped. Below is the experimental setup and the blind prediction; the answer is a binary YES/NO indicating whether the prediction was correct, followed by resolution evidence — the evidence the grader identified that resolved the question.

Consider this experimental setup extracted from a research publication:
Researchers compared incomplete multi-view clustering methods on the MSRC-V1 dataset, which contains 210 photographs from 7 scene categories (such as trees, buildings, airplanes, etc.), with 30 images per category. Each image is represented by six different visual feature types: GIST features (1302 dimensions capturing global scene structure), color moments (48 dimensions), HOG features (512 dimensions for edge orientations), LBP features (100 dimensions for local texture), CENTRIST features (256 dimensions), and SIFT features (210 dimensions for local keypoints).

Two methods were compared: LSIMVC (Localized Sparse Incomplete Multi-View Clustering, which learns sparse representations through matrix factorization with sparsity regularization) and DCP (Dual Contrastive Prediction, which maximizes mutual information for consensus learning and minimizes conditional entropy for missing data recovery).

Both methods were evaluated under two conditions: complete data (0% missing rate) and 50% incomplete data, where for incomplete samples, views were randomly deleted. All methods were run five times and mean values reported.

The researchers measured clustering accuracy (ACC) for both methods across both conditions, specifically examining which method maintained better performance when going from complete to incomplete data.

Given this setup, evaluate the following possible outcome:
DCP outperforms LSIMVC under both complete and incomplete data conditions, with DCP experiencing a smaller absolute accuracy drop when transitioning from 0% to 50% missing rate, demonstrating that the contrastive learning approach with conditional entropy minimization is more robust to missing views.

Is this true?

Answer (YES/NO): NO